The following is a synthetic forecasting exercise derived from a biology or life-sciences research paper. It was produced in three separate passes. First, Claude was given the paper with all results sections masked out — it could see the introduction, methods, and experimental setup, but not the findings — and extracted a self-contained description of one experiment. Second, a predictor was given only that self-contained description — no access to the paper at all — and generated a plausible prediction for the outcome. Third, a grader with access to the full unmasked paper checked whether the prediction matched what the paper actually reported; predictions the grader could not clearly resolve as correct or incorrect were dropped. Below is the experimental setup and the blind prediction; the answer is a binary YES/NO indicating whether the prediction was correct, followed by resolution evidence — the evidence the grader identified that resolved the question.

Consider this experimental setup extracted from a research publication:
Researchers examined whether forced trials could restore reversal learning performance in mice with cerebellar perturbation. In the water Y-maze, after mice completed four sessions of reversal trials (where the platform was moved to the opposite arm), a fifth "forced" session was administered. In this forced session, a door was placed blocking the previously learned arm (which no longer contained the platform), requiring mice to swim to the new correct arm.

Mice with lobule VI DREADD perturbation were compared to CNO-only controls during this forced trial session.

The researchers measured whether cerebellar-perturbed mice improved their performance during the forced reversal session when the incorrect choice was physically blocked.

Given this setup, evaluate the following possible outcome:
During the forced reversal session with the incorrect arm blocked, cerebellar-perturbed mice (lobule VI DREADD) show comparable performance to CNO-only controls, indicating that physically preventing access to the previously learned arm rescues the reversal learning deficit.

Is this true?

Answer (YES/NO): NO